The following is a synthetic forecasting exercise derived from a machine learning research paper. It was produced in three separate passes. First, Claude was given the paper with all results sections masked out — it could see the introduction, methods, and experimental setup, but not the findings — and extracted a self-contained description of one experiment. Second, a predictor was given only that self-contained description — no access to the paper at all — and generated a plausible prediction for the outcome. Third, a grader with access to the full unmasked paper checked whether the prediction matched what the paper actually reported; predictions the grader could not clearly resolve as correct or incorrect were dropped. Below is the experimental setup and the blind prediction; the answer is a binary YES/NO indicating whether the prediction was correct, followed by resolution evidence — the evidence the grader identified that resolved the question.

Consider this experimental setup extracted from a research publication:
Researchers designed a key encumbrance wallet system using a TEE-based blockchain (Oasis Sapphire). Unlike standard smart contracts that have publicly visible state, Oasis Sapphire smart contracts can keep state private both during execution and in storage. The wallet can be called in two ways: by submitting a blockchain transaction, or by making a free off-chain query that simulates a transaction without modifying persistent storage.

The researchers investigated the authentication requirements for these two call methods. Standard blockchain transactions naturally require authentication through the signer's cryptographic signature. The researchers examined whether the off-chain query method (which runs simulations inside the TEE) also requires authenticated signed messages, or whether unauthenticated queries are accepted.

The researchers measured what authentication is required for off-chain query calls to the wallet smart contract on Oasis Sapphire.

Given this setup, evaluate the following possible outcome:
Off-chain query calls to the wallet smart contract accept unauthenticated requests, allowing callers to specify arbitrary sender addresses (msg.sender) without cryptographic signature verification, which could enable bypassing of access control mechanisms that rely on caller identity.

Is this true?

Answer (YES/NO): NO